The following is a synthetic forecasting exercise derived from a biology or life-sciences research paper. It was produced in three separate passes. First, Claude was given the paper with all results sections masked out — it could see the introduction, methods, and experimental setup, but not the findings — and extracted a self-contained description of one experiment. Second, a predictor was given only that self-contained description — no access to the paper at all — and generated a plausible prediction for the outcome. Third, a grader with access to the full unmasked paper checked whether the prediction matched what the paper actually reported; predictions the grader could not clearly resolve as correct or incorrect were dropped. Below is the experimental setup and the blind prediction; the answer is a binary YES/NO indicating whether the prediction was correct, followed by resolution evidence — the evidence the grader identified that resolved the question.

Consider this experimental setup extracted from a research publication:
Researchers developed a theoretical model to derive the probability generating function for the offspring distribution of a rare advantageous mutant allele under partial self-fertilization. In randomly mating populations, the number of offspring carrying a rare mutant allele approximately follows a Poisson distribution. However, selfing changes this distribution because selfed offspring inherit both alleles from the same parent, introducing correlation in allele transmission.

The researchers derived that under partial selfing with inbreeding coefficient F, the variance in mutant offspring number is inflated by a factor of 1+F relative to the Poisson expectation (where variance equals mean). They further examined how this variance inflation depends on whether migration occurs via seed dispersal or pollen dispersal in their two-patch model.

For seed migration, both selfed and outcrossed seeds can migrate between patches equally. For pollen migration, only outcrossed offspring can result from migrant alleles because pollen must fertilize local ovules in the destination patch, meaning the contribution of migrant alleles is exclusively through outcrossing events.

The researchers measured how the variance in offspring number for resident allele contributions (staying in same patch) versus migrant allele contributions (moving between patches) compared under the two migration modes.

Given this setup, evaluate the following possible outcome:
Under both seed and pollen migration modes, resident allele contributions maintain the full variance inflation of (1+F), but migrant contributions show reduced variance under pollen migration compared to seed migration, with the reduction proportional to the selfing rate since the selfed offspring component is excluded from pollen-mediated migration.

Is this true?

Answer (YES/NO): NO